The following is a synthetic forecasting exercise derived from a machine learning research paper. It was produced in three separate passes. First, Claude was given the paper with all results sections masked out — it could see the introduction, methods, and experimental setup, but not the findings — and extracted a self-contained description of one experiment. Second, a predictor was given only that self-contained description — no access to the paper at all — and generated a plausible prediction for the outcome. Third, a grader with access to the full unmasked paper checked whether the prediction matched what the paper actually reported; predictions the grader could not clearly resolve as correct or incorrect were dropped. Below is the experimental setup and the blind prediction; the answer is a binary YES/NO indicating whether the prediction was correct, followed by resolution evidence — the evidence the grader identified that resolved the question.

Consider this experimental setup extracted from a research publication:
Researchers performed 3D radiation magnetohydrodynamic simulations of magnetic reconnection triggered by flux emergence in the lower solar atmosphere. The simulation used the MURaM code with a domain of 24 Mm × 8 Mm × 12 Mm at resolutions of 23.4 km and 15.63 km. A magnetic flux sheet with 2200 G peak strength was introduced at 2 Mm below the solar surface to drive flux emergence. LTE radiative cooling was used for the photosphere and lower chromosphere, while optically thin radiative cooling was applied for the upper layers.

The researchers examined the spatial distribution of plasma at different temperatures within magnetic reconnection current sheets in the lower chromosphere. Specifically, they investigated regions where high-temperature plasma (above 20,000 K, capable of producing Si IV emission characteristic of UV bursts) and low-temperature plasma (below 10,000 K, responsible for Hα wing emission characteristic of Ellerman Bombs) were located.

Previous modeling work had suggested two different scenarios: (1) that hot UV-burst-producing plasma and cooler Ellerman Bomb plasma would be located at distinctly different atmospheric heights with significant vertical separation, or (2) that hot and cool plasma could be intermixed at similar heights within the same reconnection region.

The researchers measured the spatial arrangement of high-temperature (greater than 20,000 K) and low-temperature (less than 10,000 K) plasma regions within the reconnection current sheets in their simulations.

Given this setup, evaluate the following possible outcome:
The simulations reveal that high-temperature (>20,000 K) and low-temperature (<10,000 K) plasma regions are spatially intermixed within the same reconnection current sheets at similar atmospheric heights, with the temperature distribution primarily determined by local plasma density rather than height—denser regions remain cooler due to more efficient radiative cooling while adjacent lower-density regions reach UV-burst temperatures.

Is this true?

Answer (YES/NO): YES